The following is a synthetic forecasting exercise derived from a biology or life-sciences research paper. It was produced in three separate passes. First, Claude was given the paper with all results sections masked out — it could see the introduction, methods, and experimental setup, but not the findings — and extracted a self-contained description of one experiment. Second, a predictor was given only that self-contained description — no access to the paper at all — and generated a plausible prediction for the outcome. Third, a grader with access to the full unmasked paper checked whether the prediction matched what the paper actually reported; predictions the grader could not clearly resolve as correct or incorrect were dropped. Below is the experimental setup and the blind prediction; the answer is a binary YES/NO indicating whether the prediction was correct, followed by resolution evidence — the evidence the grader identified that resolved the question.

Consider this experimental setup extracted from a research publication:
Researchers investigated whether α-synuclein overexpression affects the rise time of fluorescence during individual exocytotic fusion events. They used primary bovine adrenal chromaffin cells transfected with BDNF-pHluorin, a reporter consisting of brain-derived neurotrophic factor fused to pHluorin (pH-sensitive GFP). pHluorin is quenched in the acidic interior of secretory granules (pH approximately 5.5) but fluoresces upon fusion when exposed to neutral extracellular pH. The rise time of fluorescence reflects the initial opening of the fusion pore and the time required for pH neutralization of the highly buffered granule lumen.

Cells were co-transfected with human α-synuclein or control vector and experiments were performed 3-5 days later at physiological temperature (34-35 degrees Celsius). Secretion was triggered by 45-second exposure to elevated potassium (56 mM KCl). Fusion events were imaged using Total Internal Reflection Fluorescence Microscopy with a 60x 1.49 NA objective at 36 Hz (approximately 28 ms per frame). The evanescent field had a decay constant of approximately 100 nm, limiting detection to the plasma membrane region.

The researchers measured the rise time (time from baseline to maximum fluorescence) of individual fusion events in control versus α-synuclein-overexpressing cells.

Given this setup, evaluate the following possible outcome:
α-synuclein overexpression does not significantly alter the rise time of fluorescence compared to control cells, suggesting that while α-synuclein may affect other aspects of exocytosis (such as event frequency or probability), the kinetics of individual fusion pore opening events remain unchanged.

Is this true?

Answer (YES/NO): YES